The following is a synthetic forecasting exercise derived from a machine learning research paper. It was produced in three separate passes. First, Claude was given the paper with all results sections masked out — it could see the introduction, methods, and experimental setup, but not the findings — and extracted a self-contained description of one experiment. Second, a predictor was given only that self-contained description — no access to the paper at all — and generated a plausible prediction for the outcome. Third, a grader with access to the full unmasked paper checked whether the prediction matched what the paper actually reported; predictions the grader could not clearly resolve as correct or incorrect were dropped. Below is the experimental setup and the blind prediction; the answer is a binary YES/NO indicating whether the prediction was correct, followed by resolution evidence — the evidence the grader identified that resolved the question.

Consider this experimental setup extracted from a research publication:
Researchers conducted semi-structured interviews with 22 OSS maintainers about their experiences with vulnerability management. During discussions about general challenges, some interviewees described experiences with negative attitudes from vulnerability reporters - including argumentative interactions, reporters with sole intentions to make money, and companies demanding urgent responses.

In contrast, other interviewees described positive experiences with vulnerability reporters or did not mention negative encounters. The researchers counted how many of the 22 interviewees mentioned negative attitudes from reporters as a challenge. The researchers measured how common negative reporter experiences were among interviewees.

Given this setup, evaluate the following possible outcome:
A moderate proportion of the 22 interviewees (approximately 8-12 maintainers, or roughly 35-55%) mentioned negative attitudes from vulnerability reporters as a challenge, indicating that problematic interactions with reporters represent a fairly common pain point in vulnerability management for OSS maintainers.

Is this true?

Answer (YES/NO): YES